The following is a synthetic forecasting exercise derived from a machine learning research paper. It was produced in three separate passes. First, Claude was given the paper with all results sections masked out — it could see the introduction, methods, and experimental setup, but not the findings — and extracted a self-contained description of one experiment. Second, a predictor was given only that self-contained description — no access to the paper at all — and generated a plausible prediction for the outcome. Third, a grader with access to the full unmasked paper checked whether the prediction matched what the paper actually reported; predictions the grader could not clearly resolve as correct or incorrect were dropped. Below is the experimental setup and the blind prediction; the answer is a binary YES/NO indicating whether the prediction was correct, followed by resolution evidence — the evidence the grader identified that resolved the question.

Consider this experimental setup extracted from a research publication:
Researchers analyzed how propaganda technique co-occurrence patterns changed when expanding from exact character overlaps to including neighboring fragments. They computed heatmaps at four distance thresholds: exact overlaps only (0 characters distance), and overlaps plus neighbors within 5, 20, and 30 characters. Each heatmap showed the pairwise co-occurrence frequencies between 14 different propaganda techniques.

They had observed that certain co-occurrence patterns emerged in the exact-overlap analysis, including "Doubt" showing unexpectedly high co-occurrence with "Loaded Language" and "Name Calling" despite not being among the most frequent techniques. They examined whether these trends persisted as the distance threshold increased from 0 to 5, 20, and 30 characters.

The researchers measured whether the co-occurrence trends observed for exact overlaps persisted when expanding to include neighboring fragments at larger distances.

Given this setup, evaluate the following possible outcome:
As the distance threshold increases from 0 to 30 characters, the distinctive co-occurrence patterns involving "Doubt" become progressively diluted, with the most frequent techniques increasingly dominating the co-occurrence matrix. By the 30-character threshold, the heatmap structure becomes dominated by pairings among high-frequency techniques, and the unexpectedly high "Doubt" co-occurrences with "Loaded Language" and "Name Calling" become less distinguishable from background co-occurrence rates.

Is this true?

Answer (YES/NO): NO